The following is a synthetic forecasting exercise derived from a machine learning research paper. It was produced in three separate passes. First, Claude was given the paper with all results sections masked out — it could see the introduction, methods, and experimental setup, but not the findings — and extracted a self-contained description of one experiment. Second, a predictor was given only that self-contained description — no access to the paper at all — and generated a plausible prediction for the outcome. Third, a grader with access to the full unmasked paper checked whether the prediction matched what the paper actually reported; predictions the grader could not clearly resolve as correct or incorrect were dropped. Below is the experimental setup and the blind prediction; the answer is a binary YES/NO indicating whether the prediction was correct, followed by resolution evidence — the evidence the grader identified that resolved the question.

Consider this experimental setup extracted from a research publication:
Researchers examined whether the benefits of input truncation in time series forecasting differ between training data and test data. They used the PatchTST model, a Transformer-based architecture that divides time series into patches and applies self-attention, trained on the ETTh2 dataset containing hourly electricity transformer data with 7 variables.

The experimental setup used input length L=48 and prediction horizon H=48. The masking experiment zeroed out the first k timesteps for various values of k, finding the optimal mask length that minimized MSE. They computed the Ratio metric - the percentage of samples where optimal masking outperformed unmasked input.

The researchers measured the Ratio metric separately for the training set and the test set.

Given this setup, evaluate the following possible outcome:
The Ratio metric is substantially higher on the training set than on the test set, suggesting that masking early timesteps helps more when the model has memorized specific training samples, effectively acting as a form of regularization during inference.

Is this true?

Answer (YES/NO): YES